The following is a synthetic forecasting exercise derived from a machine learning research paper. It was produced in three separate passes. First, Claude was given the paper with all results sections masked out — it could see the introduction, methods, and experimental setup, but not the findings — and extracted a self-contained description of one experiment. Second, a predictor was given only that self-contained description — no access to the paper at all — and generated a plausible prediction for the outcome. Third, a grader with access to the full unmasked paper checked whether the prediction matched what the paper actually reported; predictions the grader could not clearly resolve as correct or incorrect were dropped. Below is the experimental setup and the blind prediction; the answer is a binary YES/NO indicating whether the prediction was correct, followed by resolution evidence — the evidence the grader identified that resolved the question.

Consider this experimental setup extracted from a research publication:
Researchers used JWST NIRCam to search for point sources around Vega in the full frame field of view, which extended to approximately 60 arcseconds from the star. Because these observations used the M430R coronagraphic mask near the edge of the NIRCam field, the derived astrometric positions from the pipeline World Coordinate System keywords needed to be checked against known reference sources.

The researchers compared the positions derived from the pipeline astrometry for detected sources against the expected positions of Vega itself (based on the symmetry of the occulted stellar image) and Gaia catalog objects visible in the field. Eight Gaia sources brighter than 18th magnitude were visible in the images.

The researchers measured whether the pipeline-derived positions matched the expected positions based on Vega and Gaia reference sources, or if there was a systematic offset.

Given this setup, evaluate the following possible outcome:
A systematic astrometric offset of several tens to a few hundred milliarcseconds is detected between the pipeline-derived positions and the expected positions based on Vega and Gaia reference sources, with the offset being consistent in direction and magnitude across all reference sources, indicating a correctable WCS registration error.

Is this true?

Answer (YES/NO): YES